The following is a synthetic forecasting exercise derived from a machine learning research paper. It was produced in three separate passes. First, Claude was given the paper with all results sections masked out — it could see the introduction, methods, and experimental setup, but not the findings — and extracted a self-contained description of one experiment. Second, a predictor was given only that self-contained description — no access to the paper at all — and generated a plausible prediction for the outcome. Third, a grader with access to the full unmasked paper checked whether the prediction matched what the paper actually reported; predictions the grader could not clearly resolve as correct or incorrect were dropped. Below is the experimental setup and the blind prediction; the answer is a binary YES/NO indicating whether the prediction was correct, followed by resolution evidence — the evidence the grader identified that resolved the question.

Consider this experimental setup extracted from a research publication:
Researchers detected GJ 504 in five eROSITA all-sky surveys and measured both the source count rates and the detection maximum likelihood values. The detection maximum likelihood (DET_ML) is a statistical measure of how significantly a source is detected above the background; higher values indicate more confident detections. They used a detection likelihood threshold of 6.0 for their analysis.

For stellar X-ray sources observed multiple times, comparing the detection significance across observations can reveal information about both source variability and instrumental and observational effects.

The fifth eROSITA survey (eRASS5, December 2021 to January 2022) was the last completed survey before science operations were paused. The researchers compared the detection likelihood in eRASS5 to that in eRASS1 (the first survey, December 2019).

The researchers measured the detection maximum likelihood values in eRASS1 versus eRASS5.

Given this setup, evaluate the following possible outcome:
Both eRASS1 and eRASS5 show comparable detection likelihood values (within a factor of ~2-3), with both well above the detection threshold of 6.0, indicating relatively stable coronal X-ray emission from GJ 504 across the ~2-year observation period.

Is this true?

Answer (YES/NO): YES